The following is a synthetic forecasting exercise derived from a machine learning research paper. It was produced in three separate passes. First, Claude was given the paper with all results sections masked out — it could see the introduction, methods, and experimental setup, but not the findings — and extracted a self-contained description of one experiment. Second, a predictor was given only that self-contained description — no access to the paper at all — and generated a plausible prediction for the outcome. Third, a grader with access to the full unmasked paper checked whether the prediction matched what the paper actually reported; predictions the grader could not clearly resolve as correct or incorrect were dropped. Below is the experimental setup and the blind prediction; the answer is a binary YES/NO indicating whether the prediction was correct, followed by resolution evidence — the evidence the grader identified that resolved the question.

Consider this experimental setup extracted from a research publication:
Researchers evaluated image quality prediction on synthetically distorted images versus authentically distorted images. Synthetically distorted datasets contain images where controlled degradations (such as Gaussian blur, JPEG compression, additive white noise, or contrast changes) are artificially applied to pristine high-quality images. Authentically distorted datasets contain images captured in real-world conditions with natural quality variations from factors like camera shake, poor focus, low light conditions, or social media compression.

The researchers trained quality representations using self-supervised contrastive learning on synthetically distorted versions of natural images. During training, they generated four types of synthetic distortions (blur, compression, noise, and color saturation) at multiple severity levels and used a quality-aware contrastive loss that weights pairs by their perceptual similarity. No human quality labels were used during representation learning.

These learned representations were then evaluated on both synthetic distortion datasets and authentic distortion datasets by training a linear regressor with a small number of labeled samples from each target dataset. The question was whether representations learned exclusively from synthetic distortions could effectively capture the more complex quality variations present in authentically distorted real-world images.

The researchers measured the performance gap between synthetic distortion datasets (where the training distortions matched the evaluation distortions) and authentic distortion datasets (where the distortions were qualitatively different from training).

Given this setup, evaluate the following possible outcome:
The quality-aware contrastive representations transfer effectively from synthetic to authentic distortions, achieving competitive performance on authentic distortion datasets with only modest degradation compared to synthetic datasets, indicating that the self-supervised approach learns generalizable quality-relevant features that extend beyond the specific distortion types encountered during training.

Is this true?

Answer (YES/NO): YES